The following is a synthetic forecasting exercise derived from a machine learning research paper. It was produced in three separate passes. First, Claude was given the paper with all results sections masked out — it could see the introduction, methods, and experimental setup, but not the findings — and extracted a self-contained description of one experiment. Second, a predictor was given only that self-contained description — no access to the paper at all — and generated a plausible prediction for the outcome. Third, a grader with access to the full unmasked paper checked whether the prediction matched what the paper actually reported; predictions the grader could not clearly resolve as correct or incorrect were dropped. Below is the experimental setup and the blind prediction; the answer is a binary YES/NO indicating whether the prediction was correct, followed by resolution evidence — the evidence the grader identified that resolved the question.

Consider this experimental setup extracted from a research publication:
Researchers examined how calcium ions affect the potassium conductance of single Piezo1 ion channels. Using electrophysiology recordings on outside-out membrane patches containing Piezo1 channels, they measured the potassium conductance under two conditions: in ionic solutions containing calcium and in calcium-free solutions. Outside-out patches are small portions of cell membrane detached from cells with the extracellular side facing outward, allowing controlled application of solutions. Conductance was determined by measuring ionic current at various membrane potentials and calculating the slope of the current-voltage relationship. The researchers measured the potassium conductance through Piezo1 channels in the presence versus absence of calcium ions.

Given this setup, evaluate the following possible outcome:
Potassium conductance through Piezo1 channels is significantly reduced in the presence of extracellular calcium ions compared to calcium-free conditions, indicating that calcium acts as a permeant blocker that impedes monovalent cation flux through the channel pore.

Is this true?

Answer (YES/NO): YES